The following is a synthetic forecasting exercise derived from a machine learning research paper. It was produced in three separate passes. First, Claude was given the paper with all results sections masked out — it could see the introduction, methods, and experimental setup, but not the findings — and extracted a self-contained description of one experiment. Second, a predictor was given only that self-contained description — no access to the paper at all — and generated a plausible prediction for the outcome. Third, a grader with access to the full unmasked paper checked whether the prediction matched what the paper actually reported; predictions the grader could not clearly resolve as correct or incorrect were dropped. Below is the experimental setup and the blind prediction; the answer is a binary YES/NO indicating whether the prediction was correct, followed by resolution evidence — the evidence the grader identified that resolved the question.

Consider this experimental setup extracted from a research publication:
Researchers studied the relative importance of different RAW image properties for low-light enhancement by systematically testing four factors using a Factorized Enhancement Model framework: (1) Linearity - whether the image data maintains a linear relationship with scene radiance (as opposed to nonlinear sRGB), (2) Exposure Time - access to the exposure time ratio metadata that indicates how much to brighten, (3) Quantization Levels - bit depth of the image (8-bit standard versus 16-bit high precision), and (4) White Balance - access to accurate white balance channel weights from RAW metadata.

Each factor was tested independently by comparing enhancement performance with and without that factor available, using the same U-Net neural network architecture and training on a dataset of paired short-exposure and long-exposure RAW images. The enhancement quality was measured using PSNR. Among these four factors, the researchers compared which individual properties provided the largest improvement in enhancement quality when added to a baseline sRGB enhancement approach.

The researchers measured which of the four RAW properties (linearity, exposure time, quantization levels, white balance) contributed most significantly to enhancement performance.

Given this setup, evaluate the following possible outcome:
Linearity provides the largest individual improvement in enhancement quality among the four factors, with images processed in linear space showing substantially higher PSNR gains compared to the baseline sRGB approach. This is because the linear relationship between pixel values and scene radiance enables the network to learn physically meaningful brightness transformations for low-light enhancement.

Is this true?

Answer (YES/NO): NO